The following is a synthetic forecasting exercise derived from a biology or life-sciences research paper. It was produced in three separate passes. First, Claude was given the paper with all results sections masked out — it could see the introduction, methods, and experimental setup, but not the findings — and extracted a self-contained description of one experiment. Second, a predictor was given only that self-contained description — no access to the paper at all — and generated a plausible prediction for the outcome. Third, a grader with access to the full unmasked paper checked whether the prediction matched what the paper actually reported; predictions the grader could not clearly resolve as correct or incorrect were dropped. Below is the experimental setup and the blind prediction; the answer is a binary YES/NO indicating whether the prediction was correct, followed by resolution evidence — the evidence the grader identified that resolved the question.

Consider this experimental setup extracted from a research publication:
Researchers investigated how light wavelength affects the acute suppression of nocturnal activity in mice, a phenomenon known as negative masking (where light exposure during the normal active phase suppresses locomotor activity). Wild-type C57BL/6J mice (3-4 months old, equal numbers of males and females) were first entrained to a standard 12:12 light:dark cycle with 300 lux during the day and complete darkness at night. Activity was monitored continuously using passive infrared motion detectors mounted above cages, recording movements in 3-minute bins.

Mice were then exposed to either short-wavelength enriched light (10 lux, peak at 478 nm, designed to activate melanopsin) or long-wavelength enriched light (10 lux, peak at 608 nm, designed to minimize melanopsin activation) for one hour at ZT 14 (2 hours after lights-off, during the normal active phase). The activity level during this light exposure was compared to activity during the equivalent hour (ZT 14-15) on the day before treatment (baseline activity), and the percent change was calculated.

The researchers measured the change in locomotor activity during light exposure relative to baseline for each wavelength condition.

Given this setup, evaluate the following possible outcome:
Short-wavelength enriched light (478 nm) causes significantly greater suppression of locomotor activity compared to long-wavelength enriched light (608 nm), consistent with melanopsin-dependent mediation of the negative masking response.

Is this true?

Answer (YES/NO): YES